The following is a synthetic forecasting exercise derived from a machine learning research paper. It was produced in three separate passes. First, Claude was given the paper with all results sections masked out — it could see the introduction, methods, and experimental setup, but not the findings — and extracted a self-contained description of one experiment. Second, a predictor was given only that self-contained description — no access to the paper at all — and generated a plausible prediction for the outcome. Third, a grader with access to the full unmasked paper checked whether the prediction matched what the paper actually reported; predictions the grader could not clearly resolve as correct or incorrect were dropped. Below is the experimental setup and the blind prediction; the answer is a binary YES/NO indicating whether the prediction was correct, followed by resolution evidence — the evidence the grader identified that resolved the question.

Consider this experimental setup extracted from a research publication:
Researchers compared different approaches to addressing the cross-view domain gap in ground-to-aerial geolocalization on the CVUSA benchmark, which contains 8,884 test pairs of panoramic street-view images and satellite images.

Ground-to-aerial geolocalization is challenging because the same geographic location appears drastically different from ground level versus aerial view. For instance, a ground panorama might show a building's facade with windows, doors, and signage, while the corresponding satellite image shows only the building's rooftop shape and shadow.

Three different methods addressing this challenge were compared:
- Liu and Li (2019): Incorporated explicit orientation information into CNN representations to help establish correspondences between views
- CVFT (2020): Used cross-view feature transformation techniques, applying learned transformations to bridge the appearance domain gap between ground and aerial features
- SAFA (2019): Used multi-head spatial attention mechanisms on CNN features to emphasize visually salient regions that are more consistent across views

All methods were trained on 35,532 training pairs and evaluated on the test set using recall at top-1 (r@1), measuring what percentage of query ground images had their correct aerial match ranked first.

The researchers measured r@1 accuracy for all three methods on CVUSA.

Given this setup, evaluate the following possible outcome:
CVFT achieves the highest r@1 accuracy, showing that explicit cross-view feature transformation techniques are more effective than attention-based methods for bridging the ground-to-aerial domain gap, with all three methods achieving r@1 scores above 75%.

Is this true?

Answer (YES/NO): NO